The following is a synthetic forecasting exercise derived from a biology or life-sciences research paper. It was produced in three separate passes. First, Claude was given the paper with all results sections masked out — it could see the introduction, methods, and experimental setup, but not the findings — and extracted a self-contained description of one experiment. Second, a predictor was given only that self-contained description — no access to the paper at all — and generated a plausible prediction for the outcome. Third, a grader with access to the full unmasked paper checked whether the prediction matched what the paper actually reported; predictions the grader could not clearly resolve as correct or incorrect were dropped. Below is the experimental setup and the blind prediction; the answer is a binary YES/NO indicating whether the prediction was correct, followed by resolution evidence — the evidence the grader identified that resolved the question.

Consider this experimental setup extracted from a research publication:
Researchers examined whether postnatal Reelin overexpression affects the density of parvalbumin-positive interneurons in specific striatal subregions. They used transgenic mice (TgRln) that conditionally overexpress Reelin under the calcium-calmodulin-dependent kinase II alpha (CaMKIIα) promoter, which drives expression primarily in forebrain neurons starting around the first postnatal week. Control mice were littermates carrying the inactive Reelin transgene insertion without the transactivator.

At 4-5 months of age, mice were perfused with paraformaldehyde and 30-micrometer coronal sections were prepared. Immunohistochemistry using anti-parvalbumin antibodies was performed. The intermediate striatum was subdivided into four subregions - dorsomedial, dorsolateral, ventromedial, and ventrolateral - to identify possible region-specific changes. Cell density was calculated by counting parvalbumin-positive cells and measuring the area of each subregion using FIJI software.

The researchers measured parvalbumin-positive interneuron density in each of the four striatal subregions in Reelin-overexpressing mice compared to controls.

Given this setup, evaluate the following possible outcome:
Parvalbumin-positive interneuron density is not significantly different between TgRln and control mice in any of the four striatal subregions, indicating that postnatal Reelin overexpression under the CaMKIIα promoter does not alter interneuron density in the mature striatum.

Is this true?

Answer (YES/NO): NO